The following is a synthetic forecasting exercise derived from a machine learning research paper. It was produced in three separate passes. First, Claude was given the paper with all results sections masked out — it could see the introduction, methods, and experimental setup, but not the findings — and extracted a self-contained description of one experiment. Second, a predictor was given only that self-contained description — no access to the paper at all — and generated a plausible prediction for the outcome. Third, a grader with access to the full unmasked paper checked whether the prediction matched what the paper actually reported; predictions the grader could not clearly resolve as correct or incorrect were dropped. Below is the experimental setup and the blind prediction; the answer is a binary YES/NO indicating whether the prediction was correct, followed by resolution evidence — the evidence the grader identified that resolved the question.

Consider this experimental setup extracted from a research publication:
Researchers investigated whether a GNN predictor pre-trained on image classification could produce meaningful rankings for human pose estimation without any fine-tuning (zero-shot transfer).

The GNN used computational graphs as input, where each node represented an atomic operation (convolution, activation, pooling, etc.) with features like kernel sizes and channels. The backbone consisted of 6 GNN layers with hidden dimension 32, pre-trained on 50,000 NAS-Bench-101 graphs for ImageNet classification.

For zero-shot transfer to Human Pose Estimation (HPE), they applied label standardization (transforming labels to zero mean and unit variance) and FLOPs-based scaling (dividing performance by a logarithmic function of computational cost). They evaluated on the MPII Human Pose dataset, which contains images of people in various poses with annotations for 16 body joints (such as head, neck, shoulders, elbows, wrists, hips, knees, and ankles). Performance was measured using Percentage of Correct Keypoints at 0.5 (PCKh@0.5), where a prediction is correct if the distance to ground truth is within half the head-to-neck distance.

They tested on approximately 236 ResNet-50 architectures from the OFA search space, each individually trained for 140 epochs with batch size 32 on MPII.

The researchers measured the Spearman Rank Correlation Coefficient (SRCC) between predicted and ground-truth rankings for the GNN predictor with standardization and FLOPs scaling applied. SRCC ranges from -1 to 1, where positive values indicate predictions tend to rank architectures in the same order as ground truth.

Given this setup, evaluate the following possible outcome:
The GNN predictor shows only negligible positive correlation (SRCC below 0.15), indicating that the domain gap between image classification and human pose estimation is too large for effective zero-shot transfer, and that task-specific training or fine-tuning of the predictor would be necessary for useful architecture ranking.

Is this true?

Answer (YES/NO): NO